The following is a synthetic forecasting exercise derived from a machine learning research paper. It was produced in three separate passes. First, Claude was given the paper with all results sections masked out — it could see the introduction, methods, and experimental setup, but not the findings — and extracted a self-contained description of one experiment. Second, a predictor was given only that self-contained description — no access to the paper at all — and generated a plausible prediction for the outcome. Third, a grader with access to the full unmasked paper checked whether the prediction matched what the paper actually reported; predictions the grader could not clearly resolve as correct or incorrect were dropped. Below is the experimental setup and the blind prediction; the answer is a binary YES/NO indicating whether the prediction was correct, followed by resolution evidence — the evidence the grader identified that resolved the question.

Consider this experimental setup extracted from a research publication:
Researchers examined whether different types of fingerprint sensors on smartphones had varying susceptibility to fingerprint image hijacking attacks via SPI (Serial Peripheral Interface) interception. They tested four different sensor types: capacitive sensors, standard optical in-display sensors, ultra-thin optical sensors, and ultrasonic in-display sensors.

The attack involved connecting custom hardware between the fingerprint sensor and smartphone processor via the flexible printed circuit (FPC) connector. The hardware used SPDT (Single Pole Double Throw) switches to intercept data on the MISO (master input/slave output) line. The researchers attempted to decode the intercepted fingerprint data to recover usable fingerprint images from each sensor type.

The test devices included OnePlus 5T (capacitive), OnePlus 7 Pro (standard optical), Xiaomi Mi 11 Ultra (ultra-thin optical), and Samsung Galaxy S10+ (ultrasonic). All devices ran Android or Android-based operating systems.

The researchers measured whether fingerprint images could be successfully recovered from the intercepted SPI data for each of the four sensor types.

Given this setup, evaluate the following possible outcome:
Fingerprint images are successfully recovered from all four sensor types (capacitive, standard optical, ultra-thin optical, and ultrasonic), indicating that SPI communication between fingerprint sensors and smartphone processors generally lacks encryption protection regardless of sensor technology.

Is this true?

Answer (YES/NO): YES